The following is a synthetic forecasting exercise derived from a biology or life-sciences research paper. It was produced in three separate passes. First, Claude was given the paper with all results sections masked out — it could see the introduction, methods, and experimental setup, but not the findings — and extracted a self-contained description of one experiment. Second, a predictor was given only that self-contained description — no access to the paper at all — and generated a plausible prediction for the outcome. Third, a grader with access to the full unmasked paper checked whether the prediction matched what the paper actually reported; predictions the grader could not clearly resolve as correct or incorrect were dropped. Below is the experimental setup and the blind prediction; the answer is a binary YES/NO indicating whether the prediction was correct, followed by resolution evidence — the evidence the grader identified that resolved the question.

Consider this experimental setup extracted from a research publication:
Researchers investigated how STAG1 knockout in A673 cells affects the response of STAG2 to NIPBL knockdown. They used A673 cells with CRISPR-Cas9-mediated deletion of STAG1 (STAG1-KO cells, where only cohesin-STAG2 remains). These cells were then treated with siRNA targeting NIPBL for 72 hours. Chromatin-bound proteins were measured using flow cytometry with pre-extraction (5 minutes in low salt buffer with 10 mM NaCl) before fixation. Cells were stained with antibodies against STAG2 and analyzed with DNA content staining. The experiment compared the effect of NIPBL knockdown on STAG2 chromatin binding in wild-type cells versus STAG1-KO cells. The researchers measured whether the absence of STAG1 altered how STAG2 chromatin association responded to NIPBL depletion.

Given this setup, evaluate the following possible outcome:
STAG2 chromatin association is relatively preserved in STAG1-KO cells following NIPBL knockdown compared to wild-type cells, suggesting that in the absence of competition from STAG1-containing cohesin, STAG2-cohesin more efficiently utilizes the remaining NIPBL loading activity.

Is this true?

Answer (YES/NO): NO